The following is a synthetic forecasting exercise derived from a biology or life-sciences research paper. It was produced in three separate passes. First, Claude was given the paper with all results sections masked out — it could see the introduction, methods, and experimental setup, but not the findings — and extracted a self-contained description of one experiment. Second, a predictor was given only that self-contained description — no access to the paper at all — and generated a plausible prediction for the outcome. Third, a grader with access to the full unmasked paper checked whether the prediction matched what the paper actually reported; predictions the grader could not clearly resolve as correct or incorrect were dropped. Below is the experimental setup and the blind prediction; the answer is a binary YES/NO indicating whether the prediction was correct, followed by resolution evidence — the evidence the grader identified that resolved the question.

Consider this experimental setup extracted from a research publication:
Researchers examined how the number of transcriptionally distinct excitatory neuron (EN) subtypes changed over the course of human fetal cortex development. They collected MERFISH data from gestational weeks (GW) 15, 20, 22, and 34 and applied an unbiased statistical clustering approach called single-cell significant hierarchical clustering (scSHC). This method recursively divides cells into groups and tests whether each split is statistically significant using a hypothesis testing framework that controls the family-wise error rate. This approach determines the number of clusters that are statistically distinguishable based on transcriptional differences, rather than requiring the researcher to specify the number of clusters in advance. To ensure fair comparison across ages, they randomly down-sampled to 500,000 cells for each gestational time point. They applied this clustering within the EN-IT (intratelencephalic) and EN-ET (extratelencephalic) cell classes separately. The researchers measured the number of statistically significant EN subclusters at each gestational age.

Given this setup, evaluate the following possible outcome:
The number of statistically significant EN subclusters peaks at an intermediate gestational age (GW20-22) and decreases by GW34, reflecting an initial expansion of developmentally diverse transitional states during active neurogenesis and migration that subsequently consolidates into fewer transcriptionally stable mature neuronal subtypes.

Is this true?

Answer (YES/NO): NO